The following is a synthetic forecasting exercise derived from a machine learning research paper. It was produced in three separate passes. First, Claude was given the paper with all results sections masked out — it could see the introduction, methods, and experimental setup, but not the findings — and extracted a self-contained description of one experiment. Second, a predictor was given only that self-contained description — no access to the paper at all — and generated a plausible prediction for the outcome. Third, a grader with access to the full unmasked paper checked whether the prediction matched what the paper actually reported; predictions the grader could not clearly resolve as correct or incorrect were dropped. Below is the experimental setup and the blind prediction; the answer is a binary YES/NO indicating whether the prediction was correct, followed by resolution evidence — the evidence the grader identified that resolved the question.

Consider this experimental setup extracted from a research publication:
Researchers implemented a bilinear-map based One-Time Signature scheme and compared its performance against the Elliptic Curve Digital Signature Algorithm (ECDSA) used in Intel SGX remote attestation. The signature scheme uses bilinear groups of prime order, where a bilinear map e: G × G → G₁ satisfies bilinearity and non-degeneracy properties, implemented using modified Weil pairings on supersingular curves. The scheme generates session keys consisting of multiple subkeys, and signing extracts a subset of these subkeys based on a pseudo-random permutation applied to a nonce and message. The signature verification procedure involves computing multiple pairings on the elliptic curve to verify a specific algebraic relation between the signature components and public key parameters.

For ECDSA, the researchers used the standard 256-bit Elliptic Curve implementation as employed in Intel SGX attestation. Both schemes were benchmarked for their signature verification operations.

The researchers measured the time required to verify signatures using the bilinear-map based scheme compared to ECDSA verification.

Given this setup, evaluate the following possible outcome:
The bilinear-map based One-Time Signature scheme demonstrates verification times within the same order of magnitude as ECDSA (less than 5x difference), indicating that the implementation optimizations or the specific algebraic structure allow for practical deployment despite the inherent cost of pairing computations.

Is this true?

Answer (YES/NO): YES